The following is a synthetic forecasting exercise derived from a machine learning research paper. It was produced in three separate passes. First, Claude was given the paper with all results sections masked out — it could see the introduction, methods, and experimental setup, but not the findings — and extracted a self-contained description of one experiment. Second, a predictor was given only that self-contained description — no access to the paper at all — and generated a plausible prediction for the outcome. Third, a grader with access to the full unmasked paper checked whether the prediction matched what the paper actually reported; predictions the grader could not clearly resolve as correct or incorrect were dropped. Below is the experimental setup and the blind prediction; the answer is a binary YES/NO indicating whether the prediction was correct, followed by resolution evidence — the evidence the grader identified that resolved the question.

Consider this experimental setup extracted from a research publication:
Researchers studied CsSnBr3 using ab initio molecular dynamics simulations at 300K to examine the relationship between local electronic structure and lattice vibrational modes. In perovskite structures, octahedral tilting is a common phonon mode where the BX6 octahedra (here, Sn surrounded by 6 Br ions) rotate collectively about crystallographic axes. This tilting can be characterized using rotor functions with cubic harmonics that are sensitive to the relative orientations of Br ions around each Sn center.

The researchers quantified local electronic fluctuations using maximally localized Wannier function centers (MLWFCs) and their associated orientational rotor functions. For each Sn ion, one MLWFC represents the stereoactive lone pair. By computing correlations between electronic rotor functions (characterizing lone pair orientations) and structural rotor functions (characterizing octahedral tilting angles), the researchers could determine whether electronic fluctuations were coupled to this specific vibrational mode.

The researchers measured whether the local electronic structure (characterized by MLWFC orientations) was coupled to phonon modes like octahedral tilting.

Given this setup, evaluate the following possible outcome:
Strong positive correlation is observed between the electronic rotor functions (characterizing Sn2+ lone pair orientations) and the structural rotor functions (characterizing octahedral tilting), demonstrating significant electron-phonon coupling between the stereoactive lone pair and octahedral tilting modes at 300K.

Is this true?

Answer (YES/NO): NO